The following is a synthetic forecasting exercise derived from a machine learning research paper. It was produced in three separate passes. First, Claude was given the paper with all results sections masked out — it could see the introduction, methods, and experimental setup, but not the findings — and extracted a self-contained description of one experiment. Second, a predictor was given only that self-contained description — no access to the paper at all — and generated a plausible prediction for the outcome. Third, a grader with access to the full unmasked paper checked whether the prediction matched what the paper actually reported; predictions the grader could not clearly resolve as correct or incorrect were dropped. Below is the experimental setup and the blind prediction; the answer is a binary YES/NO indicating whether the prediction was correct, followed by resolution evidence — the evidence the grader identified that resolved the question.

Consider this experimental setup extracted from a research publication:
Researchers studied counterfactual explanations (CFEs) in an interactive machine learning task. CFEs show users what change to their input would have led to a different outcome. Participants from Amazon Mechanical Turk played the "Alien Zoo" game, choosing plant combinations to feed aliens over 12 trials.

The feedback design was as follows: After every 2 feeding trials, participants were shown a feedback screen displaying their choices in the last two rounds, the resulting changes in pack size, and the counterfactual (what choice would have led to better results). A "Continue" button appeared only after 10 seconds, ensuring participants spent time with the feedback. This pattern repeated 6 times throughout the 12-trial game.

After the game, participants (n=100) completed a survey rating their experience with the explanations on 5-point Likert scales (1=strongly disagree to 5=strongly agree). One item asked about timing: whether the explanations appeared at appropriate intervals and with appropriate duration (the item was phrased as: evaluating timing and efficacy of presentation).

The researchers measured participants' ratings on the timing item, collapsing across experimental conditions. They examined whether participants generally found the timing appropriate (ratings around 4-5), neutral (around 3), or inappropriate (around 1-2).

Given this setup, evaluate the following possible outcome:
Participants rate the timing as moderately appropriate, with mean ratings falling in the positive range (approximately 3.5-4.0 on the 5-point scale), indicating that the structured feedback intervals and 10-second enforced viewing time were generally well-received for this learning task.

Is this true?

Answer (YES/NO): NO